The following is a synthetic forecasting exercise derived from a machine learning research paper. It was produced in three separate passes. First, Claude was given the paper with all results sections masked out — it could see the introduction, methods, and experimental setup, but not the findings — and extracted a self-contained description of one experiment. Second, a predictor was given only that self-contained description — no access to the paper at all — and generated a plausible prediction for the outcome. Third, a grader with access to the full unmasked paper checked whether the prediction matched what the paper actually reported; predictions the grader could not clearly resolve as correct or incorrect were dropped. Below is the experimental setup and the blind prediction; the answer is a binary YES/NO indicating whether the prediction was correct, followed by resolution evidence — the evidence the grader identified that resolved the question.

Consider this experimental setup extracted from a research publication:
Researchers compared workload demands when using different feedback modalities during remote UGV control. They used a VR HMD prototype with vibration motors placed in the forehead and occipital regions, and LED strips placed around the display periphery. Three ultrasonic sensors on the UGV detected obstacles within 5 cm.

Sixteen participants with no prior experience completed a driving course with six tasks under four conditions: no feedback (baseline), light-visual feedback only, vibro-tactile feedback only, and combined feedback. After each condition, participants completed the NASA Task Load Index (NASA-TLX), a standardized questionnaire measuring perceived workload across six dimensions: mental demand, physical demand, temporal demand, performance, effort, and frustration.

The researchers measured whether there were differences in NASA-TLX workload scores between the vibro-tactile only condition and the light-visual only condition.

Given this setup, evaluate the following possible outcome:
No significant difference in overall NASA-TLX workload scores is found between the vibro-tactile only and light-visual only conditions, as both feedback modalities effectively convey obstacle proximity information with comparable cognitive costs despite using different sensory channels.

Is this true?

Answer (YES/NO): NO